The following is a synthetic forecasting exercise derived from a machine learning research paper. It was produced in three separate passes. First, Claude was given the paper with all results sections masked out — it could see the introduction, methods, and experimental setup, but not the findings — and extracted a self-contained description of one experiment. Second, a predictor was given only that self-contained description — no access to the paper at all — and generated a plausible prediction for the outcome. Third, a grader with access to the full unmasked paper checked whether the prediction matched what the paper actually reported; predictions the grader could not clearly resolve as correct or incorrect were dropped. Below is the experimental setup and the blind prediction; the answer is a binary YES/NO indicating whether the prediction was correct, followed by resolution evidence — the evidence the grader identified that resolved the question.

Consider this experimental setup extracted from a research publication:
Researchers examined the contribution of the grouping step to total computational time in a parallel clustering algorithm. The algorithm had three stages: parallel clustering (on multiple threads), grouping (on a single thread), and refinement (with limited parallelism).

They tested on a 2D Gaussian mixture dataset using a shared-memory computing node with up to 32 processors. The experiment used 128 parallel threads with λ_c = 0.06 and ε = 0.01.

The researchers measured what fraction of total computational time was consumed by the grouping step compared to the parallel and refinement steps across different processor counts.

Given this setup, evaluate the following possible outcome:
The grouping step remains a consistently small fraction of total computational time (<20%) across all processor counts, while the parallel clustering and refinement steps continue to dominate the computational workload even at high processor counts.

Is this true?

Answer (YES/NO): YES